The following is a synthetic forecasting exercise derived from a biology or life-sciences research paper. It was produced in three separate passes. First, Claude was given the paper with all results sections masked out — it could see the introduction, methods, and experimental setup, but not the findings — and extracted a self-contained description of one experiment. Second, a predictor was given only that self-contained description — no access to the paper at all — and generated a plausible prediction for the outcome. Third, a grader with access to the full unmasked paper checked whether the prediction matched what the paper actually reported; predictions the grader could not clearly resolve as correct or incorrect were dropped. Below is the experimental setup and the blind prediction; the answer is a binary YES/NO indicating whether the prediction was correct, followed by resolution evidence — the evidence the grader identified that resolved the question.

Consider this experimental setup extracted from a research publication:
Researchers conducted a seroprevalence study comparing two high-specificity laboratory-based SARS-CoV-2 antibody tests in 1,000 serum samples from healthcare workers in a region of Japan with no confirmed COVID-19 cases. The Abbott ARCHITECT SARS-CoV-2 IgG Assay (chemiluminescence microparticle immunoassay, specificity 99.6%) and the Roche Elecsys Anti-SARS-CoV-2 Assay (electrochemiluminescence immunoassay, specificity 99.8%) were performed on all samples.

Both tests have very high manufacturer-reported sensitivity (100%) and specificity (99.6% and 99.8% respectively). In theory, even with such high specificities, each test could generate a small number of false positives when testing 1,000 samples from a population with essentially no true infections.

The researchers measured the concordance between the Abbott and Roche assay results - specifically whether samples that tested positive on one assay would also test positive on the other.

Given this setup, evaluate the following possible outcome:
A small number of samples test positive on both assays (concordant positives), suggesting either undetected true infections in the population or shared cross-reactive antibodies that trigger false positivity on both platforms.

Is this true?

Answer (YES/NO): NO